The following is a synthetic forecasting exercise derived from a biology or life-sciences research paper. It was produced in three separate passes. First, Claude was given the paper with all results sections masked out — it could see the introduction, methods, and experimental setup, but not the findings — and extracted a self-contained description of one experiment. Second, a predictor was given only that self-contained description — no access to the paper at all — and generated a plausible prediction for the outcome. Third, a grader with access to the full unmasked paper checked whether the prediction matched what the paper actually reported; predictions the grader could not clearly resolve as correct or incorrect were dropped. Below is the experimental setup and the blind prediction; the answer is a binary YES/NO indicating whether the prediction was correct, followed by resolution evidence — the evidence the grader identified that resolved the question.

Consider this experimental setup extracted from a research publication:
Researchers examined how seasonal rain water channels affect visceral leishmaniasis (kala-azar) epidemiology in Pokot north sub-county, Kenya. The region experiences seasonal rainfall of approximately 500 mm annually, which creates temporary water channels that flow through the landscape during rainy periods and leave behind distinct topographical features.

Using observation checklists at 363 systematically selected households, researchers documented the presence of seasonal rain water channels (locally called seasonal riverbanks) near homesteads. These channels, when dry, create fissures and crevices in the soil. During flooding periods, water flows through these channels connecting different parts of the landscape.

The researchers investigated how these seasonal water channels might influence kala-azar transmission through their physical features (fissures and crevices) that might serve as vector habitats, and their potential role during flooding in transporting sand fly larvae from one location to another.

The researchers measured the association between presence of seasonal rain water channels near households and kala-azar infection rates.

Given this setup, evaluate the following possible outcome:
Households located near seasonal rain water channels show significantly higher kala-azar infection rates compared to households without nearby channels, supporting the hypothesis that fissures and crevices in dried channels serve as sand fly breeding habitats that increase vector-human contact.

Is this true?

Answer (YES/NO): YES